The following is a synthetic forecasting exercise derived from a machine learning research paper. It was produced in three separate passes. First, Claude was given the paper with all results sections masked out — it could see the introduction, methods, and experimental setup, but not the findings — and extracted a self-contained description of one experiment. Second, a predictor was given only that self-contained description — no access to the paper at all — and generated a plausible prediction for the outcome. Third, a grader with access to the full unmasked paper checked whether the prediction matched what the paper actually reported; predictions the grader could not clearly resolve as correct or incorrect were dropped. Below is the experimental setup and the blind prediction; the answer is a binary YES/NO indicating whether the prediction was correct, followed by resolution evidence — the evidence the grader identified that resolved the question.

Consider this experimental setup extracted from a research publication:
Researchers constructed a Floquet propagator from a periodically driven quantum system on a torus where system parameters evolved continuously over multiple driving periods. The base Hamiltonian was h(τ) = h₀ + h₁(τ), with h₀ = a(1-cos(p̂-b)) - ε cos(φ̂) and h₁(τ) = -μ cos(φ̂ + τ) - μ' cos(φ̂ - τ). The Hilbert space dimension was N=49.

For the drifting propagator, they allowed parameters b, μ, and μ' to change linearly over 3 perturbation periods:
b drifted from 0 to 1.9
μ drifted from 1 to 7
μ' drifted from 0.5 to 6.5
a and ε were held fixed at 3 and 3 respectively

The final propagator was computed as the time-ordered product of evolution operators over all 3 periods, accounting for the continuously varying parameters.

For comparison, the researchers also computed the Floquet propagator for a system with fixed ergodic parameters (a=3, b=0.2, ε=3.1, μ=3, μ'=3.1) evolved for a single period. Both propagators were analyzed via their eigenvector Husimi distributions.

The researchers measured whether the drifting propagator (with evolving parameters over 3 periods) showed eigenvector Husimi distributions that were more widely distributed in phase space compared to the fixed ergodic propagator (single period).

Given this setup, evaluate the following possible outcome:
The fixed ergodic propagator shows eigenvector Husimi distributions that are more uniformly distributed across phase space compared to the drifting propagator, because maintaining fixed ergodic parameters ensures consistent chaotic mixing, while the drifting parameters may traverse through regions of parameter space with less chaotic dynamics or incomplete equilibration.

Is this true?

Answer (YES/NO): NO